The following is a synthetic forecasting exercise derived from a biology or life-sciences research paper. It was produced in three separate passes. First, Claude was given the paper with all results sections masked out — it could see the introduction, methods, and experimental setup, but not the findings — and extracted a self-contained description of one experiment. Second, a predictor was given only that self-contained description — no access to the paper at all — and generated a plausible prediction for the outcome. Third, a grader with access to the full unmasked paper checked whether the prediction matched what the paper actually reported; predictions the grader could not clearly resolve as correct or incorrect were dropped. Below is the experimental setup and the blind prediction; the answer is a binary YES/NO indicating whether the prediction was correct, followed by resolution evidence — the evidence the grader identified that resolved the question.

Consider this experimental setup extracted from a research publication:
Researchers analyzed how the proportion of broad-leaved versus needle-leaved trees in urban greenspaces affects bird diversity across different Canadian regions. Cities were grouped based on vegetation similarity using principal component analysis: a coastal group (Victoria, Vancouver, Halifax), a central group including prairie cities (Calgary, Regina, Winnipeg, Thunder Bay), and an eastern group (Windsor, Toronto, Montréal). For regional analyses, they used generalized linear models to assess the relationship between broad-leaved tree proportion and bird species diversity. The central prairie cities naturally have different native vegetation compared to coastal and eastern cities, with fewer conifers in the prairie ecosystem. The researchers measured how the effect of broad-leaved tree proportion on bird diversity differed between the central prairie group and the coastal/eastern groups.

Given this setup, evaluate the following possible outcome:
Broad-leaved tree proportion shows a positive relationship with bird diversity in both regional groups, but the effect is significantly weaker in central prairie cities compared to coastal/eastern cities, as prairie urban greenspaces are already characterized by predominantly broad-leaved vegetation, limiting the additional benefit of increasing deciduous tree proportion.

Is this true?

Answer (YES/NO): NO